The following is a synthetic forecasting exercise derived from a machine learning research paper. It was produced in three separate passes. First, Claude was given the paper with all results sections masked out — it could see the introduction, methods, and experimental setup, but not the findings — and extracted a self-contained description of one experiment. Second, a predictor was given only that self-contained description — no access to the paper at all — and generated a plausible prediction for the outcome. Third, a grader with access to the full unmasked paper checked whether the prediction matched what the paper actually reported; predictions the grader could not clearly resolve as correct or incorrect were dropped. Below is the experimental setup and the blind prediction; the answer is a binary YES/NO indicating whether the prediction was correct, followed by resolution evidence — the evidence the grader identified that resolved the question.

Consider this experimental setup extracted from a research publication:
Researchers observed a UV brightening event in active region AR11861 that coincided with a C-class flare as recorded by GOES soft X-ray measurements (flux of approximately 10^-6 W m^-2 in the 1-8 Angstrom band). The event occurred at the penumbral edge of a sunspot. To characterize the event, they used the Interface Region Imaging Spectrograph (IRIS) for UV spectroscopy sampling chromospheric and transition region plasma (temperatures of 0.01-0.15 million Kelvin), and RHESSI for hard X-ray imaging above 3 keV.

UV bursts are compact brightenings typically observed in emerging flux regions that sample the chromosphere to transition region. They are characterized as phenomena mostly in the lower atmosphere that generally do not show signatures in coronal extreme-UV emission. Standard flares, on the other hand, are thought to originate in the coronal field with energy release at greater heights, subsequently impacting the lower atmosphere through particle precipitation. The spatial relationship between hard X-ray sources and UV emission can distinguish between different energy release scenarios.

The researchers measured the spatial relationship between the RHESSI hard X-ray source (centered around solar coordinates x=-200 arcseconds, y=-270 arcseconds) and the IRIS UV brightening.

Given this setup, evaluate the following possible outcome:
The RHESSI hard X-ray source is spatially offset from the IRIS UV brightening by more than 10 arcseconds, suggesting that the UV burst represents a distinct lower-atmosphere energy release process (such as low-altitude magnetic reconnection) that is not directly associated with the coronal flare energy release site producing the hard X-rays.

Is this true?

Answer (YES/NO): NO